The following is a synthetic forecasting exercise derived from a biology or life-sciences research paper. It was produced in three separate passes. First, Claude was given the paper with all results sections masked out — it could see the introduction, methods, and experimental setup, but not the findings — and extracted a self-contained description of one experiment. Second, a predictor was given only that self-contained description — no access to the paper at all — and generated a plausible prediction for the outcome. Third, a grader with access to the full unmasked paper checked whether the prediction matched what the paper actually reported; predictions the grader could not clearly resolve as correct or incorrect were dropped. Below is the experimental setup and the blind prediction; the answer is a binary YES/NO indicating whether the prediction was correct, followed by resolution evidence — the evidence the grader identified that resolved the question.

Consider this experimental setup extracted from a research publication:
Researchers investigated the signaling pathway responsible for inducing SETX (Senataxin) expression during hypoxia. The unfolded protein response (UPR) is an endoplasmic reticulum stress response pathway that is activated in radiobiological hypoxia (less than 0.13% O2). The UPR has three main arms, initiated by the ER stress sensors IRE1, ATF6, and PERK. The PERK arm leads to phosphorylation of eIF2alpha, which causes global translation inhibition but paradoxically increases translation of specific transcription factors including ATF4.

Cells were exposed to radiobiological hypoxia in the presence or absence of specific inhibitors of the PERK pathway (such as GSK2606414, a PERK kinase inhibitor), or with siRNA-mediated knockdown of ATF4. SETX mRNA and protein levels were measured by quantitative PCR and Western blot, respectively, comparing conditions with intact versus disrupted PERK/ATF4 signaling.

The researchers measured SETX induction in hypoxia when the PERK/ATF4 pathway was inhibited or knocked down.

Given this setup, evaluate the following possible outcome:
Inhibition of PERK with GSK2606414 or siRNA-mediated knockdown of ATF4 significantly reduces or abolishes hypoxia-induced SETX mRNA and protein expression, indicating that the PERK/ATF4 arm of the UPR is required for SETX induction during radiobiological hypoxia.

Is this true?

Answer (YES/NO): YES